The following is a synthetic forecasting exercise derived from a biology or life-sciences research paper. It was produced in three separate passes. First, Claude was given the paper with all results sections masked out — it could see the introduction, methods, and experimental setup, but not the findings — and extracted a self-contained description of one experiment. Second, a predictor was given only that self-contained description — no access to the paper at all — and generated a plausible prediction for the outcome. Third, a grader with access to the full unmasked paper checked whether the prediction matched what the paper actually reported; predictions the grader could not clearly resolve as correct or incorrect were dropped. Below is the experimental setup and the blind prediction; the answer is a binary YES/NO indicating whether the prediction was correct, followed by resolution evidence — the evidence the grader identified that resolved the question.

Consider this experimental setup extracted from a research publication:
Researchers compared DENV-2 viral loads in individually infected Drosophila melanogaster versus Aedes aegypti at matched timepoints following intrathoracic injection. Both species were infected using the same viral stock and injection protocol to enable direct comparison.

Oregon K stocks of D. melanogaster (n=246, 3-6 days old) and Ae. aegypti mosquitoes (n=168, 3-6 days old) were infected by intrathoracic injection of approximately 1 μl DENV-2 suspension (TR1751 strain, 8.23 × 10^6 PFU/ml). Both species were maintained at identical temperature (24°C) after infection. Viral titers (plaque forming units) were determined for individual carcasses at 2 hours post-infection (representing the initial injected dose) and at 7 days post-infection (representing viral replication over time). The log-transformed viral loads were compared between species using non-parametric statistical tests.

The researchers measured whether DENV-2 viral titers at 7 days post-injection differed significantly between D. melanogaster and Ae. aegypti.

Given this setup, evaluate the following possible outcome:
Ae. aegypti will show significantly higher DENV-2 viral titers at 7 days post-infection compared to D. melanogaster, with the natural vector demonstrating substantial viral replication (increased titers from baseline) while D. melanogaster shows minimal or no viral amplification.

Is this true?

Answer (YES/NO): NO